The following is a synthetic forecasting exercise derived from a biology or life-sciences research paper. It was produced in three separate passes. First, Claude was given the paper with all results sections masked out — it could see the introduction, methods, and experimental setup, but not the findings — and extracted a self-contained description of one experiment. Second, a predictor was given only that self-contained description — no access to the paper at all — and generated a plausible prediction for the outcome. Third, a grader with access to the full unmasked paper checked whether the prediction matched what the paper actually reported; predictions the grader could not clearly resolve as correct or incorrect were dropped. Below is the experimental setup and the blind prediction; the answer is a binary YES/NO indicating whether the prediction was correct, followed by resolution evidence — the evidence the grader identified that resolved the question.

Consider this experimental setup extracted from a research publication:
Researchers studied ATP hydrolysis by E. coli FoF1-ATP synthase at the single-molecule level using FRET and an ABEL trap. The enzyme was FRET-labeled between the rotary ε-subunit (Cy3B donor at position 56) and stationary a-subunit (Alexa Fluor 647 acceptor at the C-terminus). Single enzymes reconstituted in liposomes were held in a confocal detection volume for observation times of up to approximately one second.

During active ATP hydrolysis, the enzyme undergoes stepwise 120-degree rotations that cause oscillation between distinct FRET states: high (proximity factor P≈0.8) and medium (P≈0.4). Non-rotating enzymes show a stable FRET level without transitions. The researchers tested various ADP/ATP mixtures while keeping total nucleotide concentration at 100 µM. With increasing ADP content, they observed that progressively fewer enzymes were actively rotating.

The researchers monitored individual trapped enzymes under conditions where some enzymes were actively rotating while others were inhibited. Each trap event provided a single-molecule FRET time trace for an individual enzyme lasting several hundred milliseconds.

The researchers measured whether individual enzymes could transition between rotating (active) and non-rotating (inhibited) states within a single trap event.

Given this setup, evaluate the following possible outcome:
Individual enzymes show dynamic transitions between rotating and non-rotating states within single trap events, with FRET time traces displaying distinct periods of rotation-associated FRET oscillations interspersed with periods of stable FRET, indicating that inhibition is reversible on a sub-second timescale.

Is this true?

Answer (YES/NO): NO